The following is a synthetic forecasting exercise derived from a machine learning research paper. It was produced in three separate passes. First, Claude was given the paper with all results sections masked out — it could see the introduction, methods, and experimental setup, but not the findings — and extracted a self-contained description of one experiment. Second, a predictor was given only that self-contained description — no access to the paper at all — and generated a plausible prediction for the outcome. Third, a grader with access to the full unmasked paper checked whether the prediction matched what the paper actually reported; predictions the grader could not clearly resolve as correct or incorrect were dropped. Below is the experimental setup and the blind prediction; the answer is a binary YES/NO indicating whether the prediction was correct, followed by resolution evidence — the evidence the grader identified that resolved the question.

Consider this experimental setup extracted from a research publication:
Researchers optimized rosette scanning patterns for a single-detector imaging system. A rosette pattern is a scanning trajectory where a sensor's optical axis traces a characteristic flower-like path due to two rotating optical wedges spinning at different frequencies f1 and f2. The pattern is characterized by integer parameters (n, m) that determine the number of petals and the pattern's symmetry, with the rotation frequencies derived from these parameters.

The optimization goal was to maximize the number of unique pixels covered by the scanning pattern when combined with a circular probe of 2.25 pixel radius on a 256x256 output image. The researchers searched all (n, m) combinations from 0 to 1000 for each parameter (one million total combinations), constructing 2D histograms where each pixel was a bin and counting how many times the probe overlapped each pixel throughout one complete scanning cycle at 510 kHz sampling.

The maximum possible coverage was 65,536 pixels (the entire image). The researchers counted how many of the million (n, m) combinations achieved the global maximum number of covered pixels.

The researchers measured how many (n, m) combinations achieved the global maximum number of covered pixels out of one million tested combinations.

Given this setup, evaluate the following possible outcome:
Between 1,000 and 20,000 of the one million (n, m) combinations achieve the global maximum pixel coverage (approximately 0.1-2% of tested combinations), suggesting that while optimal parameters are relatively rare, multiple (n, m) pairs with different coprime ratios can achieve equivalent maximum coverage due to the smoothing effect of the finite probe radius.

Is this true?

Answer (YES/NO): YES